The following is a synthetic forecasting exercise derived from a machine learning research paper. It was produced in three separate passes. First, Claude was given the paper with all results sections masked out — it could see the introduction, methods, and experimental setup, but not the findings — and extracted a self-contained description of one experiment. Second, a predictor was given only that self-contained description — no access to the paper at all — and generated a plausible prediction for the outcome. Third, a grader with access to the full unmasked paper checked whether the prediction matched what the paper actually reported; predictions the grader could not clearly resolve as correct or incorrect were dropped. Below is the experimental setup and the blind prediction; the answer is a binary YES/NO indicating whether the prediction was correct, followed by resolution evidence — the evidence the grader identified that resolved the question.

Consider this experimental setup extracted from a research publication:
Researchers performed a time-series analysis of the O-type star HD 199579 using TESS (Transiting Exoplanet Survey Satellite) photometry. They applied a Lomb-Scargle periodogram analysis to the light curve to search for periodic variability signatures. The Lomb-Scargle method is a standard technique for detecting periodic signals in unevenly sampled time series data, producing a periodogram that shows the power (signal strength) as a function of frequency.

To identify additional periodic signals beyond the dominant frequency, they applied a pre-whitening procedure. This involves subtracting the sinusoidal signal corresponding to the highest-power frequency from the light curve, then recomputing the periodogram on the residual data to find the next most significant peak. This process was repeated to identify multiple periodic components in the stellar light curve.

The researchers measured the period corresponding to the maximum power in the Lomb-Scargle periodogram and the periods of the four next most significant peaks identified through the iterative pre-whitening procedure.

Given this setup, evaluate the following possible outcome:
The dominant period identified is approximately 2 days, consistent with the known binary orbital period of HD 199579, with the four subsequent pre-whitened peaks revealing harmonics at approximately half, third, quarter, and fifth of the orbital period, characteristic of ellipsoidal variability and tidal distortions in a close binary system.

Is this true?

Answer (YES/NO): NO